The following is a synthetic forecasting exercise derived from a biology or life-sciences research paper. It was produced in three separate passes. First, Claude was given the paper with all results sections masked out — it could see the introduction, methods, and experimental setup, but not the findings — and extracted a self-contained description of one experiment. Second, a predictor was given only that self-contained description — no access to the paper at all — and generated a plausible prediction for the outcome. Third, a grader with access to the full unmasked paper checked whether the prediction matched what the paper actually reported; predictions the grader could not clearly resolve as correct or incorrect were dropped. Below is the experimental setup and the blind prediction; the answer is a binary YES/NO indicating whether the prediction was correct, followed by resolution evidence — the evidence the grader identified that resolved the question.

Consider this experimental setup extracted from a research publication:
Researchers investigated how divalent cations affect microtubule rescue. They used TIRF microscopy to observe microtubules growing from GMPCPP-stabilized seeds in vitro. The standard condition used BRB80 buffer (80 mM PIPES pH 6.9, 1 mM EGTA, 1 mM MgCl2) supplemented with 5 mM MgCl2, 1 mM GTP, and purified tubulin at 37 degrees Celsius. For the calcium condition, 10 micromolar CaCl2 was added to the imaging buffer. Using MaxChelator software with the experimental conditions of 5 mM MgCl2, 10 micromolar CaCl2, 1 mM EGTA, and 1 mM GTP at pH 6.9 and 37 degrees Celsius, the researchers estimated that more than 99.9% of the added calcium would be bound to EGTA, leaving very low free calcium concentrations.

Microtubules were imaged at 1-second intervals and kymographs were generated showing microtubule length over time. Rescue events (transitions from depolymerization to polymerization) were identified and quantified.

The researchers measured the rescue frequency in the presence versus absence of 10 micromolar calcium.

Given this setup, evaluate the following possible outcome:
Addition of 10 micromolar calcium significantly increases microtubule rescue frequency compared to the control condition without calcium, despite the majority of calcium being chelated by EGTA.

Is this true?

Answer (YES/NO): NO